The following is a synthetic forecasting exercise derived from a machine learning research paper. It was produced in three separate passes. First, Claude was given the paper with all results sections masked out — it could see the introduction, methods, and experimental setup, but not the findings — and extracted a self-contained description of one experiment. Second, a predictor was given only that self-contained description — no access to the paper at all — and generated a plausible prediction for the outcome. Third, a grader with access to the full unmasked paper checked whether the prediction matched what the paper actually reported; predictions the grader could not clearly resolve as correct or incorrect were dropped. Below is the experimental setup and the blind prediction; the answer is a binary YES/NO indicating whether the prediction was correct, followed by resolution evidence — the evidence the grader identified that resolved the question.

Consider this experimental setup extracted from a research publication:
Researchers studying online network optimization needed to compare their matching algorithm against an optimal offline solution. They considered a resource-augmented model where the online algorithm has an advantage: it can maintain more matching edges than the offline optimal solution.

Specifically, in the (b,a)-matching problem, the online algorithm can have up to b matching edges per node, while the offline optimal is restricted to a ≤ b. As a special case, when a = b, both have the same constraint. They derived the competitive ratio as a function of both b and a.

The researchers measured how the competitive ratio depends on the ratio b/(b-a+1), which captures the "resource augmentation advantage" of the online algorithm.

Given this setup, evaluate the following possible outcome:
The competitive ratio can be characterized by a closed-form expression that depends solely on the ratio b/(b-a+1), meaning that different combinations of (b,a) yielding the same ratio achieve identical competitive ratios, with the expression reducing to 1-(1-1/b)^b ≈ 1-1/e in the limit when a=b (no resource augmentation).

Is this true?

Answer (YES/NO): NO